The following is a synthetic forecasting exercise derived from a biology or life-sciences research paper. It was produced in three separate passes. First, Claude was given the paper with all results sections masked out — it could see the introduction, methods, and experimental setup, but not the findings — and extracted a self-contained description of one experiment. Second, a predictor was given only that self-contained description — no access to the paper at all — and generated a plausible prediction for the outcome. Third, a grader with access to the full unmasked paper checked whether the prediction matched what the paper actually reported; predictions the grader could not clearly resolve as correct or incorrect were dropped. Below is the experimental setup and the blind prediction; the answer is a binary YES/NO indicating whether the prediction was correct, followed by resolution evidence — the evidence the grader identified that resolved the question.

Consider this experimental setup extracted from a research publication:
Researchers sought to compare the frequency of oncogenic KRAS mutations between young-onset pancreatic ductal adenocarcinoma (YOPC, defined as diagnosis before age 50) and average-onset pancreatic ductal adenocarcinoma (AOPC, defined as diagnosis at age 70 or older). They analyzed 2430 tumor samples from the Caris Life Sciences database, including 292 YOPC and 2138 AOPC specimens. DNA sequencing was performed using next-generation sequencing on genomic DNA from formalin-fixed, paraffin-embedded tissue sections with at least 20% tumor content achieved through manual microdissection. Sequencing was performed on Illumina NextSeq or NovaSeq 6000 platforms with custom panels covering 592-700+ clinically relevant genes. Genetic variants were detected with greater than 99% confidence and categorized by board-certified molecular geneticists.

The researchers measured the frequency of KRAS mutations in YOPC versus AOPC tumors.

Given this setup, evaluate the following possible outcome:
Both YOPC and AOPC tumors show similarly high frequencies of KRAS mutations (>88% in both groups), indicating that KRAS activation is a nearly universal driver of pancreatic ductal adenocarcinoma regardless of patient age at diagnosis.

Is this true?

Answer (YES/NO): NO